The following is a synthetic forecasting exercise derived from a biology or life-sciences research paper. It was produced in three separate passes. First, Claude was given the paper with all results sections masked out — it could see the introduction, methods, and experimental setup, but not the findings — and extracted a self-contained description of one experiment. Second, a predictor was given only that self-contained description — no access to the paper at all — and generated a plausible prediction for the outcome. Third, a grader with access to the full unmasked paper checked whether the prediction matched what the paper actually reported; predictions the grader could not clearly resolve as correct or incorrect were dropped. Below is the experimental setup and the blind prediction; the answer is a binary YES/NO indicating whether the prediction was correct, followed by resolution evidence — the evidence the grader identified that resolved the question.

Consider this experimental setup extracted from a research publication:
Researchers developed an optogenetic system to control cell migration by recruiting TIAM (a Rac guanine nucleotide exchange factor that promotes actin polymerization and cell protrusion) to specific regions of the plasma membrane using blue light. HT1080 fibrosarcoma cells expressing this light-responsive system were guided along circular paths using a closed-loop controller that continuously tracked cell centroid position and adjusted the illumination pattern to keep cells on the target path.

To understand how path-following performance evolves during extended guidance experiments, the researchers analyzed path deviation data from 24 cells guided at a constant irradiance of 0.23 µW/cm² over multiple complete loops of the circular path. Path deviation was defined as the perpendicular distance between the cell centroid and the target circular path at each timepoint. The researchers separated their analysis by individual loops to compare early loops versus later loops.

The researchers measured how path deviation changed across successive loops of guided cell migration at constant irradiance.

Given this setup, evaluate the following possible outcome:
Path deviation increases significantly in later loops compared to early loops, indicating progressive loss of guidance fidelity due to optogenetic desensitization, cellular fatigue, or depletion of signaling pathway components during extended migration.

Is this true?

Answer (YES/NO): NO